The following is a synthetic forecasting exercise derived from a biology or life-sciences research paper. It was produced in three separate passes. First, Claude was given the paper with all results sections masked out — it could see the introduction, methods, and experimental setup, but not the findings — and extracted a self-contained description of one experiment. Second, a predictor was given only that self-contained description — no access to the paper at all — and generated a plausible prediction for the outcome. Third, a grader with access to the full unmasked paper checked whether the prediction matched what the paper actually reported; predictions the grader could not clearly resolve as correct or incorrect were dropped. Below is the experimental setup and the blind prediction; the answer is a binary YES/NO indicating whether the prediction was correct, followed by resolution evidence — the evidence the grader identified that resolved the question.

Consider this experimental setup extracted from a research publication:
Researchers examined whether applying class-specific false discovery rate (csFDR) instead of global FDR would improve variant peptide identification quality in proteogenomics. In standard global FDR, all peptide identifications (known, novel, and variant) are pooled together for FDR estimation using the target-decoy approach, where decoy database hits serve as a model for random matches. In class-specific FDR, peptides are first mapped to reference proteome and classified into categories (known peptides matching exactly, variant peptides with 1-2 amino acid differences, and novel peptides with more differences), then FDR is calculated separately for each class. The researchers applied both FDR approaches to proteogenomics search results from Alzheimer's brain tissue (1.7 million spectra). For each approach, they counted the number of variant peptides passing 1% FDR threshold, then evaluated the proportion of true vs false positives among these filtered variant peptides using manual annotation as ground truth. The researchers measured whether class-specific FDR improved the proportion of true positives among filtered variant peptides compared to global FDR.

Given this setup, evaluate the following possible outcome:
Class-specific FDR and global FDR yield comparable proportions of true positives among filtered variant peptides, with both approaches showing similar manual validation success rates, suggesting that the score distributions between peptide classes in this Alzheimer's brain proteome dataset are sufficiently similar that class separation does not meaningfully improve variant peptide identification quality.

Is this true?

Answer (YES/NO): NO